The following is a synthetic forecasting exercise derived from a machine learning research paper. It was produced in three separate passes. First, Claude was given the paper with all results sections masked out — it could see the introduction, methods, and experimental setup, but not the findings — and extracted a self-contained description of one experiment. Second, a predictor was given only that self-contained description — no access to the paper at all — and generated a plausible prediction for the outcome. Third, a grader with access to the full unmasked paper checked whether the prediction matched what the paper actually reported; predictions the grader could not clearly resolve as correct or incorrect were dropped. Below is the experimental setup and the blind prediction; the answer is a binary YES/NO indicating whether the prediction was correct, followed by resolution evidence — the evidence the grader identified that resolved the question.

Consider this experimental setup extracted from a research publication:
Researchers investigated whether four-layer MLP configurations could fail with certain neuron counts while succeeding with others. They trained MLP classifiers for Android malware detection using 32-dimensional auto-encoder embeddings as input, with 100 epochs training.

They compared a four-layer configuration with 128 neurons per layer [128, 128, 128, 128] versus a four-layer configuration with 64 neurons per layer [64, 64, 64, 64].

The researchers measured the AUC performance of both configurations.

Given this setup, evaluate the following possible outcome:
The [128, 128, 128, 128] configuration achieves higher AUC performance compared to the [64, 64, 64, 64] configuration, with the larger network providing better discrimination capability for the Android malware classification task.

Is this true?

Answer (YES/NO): NO